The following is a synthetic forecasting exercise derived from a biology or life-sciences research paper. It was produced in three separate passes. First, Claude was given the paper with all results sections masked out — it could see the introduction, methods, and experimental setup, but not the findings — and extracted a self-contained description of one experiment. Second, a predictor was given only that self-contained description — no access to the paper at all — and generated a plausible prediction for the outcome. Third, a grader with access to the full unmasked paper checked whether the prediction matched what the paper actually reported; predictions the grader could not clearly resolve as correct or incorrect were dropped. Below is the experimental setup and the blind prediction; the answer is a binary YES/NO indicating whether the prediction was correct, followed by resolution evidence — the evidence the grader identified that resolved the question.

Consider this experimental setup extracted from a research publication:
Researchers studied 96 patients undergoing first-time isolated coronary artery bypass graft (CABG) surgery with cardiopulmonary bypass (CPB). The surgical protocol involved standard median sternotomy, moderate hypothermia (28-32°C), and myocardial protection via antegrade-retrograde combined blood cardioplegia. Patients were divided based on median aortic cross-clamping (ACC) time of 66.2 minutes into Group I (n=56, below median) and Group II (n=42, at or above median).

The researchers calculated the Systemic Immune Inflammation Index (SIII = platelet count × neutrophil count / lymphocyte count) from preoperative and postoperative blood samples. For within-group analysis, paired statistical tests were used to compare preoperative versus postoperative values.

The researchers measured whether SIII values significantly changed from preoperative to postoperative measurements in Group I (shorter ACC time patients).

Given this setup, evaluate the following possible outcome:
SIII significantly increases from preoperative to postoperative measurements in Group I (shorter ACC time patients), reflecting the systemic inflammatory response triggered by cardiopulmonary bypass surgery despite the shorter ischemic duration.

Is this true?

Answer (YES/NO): YES